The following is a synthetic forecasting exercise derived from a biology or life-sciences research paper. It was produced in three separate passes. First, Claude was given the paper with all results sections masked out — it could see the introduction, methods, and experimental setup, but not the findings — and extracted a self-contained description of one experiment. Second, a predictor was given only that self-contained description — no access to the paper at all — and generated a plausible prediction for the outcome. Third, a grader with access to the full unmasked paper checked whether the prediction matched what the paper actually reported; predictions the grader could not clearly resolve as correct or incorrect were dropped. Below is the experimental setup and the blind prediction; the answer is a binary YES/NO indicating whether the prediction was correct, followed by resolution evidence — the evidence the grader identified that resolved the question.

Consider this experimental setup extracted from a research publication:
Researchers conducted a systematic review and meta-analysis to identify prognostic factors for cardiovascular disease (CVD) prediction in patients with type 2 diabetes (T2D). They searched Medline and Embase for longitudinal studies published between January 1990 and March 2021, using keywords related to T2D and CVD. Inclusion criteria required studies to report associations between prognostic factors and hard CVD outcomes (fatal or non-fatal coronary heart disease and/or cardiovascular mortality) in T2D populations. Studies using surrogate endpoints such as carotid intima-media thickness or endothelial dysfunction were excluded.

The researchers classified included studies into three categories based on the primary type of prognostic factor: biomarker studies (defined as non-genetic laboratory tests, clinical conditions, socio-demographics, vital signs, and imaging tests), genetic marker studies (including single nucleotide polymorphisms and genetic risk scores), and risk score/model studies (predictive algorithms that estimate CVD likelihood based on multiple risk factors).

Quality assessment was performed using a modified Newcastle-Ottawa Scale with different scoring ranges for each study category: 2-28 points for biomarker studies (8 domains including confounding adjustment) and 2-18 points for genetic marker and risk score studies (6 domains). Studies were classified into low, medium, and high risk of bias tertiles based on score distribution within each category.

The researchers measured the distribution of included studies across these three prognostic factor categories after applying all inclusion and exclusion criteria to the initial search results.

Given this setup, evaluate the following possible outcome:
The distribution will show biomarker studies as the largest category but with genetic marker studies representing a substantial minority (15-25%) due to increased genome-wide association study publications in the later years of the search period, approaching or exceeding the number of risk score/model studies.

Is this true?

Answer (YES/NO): NO